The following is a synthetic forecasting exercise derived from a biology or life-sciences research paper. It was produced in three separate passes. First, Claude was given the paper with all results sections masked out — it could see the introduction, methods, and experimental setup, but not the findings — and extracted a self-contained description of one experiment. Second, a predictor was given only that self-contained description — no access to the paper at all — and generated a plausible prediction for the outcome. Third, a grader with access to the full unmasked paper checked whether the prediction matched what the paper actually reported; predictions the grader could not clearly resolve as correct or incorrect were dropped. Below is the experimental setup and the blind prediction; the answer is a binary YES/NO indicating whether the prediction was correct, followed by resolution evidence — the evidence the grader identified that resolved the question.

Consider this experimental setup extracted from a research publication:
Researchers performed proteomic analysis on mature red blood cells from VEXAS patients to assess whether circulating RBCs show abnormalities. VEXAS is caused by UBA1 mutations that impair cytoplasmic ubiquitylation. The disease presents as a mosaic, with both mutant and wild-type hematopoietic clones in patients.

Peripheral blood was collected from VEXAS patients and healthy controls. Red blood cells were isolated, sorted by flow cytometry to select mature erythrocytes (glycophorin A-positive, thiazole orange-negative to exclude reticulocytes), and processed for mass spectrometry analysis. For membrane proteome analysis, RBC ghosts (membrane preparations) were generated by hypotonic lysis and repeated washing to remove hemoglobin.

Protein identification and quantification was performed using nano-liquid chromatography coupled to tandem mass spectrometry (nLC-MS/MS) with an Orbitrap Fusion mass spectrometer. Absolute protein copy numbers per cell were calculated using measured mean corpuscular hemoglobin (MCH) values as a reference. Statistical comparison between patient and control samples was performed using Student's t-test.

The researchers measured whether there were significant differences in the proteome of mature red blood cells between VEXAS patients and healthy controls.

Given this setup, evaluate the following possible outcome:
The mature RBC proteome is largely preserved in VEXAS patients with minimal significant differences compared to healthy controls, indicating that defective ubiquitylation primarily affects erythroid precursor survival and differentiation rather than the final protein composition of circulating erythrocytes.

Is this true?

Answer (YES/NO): YES